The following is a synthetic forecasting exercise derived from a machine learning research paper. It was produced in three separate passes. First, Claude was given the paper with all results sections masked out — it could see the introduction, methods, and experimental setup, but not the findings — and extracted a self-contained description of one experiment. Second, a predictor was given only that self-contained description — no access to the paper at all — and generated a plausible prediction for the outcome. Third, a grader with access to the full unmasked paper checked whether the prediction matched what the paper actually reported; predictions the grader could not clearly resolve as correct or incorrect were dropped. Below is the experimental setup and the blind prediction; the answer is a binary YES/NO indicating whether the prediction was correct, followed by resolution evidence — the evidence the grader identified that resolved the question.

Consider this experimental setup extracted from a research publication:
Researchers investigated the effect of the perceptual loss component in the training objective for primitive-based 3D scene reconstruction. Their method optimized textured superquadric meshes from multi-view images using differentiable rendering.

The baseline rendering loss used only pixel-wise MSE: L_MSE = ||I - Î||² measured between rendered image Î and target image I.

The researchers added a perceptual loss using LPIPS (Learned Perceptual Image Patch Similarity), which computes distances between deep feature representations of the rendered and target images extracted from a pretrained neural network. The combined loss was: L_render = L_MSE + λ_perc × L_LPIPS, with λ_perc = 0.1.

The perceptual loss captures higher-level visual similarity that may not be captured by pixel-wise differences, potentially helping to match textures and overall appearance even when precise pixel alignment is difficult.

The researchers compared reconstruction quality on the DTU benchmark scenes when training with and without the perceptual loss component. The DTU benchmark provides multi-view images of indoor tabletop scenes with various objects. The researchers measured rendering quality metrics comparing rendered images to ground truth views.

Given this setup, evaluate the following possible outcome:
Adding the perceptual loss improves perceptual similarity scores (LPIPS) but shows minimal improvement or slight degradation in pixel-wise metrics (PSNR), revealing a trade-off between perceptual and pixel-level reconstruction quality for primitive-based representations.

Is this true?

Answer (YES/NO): NO